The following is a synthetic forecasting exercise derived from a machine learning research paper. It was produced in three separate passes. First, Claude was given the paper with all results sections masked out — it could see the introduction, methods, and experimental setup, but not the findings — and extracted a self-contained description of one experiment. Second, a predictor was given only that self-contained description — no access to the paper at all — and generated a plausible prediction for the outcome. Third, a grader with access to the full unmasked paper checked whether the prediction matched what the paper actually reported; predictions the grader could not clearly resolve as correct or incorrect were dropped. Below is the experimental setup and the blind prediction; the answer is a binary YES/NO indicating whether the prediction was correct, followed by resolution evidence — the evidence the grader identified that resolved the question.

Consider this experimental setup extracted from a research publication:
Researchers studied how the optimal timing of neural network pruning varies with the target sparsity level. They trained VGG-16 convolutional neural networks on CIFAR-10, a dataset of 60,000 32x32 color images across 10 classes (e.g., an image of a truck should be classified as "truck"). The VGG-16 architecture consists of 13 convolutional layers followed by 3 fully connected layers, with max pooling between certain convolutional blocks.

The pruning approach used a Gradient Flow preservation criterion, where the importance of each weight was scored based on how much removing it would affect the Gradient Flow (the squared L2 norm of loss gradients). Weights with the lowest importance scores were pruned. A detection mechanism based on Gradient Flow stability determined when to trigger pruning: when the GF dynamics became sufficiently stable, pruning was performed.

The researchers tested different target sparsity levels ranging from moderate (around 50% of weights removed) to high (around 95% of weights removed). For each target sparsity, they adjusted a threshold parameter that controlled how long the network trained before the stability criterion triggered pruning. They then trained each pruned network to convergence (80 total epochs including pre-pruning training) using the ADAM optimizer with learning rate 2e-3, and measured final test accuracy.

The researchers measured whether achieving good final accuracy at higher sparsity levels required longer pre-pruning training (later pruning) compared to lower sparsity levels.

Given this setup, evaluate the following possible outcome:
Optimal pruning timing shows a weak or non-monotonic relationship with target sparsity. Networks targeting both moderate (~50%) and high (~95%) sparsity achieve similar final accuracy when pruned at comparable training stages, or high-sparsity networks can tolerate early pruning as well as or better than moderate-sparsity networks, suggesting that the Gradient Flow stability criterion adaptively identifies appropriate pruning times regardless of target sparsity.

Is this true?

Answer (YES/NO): NO